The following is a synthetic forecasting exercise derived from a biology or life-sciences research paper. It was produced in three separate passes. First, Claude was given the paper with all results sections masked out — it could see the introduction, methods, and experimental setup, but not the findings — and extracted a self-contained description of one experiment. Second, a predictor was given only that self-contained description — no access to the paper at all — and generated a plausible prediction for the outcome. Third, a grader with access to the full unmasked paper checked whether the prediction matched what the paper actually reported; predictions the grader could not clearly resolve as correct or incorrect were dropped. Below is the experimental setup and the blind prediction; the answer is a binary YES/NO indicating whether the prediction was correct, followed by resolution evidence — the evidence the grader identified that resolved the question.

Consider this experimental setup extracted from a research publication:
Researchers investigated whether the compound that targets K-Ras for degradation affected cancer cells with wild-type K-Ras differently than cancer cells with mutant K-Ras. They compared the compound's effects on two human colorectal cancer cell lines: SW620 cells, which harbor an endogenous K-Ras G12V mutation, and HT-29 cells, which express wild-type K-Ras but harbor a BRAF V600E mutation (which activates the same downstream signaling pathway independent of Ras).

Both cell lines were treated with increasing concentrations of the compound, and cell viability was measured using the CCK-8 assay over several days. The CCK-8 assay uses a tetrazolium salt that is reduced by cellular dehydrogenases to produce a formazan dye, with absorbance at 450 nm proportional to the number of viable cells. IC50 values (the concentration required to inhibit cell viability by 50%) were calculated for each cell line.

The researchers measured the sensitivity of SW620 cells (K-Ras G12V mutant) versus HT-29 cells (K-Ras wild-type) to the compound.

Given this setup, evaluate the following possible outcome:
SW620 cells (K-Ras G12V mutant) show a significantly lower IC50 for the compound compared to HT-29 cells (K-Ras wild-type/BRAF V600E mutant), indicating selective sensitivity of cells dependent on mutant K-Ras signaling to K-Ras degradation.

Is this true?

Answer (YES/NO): YES